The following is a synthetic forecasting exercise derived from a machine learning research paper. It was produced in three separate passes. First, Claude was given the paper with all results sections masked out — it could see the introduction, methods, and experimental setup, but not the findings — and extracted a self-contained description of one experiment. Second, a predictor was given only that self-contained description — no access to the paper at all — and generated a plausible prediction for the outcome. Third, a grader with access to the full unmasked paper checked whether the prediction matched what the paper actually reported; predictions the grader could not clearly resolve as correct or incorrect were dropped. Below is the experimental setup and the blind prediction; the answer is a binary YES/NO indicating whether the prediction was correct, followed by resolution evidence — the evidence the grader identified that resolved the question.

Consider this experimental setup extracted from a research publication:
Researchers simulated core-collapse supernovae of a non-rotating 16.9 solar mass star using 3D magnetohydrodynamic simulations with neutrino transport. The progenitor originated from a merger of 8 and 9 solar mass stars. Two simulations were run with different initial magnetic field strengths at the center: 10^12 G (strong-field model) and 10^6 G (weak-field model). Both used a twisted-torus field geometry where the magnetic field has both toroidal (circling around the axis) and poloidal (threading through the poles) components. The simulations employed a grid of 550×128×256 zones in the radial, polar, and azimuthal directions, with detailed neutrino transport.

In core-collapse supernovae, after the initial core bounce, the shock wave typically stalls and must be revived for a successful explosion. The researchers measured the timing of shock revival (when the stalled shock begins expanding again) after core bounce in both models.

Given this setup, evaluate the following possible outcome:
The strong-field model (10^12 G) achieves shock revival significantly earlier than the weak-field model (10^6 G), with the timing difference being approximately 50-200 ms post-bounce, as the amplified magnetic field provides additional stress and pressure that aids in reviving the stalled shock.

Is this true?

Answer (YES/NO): YES